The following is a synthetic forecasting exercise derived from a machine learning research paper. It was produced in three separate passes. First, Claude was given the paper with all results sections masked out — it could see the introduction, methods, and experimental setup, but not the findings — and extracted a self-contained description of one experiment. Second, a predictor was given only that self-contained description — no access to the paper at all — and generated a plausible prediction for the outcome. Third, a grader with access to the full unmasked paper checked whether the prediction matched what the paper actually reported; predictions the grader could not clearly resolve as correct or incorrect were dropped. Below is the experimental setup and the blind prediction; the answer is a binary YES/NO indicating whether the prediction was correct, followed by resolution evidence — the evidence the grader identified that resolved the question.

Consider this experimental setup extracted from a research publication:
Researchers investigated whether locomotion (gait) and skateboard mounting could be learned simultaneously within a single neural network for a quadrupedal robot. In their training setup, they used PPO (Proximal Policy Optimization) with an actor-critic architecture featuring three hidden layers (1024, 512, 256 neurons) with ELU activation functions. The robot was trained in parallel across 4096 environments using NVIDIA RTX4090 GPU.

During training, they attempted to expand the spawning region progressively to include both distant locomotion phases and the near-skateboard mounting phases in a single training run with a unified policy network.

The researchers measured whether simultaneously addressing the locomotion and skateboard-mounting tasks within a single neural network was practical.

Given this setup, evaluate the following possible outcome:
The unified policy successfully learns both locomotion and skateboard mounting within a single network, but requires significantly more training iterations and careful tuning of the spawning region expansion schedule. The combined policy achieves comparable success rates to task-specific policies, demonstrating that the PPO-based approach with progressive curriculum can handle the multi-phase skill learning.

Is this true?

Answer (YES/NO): NO